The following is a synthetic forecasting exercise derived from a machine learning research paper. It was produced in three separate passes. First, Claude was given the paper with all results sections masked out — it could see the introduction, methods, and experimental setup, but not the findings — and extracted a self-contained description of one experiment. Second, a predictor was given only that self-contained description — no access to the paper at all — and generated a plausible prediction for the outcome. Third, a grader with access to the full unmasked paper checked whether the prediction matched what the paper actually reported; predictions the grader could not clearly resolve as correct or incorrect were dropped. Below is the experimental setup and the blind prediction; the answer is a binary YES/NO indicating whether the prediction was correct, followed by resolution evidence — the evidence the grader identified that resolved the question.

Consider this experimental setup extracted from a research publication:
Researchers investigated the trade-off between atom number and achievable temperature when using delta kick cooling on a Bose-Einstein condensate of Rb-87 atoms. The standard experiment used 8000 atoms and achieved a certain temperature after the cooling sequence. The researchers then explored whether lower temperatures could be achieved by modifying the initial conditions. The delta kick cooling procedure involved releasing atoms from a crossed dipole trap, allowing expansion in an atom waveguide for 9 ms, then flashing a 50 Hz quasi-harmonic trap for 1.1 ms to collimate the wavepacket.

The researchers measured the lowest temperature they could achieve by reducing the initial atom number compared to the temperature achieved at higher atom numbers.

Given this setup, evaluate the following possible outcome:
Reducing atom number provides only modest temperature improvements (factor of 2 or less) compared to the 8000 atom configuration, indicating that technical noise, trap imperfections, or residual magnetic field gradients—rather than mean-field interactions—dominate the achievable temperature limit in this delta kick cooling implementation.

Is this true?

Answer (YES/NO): NO